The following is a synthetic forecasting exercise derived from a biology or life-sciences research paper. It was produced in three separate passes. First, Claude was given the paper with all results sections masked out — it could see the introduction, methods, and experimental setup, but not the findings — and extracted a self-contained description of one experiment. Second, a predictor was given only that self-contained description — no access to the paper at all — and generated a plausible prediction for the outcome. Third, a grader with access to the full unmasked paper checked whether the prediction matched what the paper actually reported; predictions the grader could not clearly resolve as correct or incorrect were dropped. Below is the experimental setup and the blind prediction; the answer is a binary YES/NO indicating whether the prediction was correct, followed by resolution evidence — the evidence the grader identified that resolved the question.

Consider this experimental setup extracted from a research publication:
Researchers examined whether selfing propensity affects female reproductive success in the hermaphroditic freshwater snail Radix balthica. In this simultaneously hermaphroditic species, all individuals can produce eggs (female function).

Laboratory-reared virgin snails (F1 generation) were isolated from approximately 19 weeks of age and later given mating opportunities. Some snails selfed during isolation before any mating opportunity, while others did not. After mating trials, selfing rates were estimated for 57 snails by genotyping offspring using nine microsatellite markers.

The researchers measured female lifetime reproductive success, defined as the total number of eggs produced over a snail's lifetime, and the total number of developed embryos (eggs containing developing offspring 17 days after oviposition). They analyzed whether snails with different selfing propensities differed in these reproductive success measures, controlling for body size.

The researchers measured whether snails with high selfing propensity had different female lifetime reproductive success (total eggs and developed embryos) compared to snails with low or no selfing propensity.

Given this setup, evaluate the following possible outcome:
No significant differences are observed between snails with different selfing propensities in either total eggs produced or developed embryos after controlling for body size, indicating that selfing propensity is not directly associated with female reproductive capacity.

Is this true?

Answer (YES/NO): NO